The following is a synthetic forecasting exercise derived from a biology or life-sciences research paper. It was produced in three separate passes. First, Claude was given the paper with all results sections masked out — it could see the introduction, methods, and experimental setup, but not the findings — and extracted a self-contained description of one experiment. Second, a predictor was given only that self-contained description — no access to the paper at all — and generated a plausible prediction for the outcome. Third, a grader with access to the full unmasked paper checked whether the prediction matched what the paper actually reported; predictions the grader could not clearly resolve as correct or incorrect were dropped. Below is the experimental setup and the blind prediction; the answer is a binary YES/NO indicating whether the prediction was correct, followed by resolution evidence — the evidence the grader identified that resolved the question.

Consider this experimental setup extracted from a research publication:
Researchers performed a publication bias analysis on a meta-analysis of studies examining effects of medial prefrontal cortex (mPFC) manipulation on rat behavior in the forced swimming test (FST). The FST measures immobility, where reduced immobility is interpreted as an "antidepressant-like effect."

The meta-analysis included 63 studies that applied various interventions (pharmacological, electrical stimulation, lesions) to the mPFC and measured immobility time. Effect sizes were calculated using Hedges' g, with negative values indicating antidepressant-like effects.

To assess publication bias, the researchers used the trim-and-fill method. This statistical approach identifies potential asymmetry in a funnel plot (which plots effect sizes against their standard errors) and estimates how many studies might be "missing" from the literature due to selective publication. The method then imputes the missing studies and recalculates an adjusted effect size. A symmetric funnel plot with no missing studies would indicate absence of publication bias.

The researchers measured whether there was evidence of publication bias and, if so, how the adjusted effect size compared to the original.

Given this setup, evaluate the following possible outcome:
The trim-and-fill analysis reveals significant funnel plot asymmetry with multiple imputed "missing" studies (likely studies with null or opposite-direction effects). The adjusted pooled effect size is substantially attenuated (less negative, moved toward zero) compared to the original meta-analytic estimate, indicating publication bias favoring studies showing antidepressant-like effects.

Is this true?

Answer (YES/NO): YES